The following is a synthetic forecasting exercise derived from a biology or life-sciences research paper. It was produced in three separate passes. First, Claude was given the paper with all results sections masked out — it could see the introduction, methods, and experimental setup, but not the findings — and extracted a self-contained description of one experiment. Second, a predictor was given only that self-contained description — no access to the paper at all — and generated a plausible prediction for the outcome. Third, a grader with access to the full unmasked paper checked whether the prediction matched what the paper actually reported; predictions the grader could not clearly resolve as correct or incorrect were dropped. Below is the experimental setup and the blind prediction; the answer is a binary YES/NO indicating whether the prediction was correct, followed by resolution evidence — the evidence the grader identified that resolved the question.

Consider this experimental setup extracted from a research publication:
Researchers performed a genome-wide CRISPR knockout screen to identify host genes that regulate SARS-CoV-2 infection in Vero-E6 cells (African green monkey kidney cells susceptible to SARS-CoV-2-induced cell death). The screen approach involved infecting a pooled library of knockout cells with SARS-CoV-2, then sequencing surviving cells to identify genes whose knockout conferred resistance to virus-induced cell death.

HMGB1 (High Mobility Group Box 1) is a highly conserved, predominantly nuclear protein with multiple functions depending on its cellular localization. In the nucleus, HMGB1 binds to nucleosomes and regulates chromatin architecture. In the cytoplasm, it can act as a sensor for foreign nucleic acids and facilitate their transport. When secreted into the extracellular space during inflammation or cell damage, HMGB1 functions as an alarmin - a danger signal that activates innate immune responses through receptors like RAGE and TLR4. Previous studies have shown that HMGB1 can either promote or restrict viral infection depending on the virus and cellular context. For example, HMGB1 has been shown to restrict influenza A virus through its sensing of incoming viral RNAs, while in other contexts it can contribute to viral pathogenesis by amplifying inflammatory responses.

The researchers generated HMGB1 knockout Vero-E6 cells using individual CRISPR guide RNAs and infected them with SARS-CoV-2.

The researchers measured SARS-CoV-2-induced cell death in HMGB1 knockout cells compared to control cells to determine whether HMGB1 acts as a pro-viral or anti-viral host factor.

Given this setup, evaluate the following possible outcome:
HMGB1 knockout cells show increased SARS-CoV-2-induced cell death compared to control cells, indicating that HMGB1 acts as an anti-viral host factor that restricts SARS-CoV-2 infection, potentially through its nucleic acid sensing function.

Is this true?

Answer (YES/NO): NO